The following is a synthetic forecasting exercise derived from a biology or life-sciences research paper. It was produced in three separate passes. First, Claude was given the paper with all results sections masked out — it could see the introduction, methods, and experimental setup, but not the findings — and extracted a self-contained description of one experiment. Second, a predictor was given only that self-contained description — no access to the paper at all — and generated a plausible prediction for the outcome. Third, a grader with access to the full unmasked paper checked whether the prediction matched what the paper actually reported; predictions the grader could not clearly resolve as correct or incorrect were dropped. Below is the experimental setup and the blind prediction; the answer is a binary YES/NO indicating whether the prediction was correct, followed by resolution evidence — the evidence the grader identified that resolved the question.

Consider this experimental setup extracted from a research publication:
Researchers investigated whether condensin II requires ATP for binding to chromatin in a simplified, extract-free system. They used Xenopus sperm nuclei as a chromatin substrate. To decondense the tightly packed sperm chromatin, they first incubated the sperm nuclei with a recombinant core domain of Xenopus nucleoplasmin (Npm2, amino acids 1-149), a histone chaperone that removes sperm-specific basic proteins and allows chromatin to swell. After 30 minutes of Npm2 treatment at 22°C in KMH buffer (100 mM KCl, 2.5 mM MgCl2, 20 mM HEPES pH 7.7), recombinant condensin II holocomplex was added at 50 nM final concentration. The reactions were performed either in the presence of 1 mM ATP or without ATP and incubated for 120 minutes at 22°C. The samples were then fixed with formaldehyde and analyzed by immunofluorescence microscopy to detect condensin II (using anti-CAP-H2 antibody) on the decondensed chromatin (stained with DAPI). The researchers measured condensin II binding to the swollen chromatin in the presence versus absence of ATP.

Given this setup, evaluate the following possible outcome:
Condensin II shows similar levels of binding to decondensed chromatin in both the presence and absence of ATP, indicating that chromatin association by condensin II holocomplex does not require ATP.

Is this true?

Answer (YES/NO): NO